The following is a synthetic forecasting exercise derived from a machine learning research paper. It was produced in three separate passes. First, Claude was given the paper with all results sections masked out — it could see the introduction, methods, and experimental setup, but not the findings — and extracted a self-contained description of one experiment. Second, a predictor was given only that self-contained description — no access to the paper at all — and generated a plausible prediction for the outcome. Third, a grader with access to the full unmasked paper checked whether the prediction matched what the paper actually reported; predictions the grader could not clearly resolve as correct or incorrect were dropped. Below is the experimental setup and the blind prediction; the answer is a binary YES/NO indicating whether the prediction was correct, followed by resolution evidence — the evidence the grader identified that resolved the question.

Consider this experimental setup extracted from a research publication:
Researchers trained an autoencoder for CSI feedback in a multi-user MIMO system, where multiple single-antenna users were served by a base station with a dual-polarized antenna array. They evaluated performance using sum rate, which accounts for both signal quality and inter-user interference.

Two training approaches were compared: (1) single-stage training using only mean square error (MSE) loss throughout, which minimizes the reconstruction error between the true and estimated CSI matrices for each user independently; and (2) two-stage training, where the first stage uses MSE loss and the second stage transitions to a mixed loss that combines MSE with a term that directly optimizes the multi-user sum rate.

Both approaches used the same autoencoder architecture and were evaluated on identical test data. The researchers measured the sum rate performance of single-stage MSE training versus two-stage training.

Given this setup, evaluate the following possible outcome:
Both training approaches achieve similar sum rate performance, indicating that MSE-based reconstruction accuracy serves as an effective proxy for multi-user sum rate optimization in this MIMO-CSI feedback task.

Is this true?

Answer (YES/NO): NO